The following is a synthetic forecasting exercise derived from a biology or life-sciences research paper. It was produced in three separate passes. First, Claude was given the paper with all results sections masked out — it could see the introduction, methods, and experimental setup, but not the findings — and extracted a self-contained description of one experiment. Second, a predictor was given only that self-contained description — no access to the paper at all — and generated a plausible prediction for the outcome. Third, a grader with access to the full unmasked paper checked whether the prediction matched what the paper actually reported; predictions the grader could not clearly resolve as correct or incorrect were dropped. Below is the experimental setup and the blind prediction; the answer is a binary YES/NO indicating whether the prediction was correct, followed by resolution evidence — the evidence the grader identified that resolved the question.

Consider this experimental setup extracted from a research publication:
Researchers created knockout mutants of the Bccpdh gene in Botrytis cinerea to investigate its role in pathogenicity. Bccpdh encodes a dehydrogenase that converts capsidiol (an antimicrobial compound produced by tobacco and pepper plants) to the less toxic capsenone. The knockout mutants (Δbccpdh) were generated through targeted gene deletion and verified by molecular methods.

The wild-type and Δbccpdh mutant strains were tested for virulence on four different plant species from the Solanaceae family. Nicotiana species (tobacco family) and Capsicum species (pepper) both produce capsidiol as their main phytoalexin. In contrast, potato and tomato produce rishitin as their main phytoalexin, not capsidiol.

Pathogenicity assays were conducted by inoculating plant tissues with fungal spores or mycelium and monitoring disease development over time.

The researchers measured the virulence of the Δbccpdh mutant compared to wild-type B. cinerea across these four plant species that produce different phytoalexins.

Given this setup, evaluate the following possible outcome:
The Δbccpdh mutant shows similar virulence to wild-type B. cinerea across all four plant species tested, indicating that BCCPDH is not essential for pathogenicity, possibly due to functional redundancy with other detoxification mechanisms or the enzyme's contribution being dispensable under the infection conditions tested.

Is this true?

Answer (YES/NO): NO